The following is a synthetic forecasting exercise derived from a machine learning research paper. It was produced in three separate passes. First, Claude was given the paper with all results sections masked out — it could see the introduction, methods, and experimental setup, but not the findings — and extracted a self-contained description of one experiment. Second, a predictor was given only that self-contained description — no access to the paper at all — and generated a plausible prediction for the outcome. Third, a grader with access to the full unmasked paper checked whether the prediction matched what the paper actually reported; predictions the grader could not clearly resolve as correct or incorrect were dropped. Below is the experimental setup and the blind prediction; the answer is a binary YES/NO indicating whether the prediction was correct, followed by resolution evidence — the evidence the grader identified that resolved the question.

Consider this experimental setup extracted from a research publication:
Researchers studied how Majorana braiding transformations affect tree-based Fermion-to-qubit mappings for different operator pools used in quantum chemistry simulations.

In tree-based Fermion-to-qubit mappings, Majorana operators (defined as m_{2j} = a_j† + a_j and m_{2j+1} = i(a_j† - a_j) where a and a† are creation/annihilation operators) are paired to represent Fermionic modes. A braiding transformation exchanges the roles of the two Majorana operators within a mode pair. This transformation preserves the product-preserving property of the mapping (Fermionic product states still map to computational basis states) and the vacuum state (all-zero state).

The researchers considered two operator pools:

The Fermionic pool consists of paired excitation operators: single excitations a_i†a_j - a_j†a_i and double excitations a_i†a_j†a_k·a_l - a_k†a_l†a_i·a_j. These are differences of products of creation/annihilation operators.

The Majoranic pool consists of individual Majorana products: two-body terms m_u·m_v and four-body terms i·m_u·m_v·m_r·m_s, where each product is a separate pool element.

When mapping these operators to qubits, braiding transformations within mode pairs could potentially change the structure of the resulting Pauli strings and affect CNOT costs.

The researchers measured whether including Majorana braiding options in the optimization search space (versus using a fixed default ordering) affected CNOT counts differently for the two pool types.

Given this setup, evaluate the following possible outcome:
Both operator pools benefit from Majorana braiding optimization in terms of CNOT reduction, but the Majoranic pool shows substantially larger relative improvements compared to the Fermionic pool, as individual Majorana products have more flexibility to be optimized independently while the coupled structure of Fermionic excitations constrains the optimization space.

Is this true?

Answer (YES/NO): NO